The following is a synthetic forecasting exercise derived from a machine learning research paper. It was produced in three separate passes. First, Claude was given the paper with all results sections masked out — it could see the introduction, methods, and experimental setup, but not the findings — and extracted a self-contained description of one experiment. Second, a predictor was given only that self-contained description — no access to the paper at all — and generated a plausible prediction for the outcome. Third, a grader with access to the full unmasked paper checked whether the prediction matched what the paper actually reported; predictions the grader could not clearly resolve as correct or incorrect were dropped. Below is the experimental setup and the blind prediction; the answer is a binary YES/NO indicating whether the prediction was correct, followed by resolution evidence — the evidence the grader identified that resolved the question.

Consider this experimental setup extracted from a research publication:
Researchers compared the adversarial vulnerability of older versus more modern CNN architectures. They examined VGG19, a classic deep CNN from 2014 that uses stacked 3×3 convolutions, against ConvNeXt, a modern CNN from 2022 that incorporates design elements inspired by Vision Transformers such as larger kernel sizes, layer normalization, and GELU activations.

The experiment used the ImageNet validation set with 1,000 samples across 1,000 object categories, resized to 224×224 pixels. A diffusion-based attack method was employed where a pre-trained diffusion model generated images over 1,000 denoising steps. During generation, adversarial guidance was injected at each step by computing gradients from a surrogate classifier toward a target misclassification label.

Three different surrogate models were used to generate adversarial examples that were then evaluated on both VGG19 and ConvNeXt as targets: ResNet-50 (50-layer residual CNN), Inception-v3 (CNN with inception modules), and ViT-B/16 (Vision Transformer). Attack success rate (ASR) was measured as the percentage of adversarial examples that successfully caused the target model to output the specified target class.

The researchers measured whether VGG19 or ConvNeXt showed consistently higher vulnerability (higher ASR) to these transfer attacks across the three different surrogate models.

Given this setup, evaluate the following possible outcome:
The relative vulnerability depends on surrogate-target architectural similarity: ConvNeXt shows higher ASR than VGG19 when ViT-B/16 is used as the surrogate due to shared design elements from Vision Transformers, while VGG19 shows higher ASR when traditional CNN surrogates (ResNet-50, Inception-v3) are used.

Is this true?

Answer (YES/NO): NO